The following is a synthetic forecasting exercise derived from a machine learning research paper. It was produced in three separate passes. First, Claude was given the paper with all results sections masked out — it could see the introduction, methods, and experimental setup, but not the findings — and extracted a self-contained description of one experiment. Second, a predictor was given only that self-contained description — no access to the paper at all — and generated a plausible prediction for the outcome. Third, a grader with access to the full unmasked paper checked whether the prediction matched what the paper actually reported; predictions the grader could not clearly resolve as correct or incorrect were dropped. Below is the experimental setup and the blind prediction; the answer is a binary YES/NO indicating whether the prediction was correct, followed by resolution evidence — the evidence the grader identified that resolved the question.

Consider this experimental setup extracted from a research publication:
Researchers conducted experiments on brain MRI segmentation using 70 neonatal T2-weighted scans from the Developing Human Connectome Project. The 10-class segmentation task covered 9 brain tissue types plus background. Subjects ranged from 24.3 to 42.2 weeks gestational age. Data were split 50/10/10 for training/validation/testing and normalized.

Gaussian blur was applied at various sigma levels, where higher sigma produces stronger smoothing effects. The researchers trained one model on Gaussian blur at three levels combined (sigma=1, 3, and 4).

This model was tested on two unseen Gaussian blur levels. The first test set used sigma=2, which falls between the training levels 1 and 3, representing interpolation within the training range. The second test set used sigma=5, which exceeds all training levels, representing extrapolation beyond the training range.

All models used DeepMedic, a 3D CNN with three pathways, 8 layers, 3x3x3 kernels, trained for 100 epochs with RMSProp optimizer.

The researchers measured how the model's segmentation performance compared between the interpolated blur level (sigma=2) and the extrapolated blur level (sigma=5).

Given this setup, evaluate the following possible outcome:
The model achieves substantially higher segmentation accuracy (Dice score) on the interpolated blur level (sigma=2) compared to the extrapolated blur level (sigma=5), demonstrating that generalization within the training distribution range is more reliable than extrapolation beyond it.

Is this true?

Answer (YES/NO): YES